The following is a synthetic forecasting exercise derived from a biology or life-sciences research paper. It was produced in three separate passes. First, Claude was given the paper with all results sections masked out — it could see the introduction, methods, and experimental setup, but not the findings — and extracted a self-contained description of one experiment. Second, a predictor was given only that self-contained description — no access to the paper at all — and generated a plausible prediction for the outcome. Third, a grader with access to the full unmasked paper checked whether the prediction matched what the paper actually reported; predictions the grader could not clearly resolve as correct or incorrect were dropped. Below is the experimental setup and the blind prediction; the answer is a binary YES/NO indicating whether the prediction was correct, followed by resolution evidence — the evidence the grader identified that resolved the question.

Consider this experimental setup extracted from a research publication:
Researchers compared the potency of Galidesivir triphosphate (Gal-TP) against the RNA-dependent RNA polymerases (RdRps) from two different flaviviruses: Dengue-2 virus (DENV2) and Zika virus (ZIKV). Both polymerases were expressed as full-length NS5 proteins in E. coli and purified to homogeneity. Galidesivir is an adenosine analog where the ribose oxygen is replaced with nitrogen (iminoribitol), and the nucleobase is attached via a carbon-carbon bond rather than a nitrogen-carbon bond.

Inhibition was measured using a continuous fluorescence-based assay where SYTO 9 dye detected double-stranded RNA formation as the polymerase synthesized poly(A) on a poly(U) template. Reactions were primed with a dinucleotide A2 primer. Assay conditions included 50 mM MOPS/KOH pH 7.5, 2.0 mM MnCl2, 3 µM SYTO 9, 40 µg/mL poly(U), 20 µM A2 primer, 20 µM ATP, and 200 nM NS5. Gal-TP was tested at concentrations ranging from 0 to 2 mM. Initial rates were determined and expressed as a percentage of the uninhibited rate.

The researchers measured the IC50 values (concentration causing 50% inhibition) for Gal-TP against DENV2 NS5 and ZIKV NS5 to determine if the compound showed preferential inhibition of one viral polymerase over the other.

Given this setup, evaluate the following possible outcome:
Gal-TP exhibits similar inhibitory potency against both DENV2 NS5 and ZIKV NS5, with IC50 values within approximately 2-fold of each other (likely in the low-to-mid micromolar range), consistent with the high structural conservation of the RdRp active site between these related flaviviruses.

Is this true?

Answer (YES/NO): YES